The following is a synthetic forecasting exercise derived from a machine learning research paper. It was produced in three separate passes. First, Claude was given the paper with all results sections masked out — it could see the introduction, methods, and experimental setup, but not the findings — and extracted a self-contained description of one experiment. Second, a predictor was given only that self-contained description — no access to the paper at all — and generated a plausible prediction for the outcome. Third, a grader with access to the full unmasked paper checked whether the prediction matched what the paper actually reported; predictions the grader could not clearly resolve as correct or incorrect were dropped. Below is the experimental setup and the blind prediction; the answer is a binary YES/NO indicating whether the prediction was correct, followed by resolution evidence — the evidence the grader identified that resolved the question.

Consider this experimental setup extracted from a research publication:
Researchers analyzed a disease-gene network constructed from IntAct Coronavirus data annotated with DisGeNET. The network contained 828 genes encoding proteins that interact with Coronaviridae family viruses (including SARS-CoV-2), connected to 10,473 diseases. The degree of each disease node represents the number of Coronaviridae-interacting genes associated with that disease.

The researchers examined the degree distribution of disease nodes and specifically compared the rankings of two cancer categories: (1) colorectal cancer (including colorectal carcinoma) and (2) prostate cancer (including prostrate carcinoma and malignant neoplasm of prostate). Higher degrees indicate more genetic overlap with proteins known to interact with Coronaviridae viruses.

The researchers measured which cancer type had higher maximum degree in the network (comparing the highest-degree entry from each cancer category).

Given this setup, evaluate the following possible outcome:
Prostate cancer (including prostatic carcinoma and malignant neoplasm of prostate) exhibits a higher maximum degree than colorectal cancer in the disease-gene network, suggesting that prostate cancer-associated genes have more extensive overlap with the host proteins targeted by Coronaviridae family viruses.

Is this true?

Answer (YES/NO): NO